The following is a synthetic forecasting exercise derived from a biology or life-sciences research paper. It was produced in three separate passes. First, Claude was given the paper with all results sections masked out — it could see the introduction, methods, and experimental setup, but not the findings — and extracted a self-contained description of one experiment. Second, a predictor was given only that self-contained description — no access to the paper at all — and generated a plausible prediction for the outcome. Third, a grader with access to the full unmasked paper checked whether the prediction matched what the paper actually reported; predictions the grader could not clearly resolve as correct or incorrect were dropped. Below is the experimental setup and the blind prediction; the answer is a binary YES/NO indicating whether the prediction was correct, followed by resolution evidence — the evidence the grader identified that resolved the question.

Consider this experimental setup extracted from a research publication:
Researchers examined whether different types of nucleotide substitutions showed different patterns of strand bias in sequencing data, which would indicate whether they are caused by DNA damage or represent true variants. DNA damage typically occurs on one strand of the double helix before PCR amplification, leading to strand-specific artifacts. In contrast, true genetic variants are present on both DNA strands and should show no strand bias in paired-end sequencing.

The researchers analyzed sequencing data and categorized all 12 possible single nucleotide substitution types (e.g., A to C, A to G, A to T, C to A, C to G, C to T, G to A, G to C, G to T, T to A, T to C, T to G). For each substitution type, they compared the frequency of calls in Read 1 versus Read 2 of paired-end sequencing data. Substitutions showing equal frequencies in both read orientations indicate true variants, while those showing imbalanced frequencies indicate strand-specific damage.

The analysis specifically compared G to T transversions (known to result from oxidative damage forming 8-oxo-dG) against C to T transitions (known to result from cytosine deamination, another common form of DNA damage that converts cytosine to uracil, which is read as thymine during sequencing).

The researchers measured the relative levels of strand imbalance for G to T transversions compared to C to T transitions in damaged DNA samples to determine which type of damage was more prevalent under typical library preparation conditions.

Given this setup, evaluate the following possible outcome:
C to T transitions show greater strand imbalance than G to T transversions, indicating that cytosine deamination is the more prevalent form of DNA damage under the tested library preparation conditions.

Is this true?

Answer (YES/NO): NO